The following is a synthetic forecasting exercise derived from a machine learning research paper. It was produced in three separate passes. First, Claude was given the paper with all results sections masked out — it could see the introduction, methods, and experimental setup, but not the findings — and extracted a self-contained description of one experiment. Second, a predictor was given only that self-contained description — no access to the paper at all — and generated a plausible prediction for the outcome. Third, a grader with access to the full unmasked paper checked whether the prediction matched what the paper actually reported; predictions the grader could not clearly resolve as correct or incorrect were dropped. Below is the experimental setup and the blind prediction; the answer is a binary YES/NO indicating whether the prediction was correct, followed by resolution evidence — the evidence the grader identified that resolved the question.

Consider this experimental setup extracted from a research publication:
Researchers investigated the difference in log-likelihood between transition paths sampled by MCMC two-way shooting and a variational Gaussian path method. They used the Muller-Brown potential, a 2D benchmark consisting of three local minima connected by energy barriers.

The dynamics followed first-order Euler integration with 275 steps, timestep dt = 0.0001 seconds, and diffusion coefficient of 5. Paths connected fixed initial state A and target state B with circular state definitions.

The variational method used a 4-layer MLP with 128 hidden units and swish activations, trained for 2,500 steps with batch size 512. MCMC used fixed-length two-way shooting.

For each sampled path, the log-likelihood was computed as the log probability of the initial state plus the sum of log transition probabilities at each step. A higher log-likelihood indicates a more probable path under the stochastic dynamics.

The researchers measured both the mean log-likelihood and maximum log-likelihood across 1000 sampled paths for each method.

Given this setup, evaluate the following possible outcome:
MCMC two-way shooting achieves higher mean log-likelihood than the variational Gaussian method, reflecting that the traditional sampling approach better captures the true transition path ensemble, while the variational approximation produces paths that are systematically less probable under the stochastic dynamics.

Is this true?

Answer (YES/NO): YES